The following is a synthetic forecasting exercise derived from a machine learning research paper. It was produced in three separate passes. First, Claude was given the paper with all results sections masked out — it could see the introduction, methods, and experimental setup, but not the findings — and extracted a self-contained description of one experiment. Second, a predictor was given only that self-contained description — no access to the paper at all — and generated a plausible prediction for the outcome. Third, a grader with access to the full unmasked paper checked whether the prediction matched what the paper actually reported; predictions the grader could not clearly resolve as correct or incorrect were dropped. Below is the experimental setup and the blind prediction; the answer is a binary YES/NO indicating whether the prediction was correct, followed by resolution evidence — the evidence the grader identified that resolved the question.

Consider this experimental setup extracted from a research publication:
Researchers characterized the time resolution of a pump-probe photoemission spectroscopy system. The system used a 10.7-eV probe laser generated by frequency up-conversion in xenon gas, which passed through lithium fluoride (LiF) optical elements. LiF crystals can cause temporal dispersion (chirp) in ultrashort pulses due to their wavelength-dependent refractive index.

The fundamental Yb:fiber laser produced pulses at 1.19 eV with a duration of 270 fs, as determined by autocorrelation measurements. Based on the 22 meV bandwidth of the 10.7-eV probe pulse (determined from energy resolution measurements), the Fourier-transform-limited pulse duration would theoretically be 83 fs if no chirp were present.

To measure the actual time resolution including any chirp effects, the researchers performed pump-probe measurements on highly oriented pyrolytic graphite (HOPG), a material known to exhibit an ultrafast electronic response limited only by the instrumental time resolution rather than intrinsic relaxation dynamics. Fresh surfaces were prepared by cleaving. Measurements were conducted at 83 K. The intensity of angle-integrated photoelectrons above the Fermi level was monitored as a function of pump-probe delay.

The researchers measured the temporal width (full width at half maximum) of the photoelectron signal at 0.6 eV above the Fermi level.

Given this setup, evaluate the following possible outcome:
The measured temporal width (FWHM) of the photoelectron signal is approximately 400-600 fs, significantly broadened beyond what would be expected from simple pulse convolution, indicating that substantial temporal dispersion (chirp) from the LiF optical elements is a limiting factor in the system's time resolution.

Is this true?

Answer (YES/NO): NO